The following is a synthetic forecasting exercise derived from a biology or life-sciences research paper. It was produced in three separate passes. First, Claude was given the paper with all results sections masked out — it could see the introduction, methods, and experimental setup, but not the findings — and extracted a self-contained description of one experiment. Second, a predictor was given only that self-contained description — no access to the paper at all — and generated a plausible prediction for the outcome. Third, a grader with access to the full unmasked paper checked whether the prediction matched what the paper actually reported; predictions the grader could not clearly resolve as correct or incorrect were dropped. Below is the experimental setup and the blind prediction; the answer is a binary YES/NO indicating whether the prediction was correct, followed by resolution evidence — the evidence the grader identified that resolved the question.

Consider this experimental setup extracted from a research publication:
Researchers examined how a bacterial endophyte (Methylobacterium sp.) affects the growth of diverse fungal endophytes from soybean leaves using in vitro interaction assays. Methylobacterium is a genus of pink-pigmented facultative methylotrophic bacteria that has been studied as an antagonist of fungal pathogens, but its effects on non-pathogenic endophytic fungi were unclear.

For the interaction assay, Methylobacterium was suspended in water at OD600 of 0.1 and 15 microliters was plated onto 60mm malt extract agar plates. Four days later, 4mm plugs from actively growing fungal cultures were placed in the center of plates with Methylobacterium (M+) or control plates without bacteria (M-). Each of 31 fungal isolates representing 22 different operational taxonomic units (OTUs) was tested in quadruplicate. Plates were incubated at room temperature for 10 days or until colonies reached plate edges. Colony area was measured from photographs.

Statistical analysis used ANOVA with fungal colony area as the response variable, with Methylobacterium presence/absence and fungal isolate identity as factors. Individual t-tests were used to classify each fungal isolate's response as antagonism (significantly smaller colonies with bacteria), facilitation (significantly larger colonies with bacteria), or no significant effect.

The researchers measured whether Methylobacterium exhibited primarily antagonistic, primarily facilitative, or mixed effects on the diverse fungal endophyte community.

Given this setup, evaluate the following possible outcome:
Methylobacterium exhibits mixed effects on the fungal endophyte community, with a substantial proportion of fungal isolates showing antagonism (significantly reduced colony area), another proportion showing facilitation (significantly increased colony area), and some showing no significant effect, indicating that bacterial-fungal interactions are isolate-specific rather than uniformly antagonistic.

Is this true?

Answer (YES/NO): YES